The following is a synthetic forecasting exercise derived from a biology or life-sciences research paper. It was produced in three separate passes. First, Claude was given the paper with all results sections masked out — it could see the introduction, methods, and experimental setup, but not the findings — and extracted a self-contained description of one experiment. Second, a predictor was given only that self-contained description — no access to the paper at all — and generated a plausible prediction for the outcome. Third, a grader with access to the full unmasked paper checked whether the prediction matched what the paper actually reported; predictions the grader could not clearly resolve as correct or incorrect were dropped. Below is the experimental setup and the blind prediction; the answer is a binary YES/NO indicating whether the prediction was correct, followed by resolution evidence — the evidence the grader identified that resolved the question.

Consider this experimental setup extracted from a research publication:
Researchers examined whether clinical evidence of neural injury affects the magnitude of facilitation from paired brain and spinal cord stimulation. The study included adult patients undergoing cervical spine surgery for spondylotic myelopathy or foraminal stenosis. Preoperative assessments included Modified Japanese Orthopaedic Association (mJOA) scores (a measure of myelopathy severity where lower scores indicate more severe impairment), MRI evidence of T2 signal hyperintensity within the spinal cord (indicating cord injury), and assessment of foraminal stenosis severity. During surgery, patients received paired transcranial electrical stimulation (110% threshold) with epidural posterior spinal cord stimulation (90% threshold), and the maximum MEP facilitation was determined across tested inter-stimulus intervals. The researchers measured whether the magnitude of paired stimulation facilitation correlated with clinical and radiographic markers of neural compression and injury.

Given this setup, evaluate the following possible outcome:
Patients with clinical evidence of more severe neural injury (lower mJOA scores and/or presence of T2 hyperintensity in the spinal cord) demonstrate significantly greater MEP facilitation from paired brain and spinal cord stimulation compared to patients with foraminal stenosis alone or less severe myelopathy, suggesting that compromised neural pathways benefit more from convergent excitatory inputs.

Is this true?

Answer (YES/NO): NO